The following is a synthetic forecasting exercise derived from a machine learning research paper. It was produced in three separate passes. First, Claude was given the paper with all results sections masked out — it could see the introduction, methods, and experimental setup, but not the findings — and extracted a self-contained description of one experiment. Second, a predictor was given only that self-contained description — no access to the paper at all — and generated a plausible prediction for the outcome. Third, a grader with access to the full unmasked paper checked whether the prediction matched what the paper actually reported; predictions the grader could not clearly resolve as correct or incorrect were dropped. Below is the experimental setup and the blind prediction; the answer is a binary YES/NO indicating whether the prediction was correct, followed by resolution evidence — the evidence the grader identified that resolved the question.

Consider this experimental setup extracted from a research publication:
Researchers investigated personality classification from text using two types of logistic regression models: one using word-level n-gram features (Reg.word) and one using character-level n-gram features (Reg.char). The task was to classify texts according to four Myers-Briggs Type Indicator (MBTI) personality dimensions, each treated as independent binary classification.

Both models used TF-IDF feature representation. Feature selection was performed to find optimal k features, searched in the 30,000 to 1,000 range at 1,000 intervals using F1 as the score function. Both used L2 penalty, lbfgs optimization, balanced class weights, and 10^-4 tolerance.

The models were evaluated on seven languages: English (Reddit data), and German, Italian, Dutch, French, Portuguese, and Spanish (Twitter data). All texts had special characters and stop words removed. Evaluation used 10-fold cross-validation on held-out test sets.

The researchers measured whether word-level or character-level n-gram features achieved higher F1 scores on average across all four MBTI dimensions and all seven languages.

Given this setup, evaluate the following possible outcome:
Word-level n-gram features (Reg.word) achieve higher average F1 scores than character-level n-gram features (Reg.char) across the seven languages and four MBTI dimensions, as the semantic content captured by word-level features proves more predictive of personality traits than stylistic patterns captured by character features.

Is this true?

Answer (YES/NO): YES